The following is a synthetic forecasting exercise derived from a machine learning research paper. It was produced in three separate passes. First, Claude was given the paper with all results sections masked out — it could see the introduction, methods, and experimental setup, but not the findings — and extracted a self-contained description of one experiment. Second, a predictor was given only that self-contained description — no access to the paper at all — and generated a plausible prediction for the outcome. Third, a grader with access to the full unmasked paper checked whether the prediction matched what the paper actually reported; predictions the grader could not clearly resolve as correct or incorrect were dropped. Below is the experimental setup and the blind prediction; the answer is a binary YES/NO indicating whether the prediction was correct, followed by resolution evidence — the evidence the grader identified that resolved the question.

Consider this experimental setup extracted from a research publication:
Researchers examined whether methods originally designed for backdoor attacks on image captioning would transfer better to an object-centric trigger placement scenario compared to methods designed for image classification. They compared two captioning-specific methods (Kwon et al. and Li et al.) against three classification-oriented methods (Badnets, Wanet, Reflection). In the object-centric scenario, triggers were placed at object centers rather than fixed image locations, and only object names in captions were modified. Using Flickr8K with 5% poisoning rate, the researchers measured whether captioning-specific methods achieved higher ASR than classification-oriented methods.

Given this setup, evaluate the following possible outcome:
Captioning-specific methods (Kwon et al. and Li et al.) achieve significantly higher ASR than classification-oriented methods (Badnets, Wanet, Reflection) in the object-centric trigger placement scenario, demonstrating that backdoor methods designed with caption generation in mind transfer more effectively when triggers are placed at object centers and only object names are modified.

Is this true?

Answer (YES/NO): NO